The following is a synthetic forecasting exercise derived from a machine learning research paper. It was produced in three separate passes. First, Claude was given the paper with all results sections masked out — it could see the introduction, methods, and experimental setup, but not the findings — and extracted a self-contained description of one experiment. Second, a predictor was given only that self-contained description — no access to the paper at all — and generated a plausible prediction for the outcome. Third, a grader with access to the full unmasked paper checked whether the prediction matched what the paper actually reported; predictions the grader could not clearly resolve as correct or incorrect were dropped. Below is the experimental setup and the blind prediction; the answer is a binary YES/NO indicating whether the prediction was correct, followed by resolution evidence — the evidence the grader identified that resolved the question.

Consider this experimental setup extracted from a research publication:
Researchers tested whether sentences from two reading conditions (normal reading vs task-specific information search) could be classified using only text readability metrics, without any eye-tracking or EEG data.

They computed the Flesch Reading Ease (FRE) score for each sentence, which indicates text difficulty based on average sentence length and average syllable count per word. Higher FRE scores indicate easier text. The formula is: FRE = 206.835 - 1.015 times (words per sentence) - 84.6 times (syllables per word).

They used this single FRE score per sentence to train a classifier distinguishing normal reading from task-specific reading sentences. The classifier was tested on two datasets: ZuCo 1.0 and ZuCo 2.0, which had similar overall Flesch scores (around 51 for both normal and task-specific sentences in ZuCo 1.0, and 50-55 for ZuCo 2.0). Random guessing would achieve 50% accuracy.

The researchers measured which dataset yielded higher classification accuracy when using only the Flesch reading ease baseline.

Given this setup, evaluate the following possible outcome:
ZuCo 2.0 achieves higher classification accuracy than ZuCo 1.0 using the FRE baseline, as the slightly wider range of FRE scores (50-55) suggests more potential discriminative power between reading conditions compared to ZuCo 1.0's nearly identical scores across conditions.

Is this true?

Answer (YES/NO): NO